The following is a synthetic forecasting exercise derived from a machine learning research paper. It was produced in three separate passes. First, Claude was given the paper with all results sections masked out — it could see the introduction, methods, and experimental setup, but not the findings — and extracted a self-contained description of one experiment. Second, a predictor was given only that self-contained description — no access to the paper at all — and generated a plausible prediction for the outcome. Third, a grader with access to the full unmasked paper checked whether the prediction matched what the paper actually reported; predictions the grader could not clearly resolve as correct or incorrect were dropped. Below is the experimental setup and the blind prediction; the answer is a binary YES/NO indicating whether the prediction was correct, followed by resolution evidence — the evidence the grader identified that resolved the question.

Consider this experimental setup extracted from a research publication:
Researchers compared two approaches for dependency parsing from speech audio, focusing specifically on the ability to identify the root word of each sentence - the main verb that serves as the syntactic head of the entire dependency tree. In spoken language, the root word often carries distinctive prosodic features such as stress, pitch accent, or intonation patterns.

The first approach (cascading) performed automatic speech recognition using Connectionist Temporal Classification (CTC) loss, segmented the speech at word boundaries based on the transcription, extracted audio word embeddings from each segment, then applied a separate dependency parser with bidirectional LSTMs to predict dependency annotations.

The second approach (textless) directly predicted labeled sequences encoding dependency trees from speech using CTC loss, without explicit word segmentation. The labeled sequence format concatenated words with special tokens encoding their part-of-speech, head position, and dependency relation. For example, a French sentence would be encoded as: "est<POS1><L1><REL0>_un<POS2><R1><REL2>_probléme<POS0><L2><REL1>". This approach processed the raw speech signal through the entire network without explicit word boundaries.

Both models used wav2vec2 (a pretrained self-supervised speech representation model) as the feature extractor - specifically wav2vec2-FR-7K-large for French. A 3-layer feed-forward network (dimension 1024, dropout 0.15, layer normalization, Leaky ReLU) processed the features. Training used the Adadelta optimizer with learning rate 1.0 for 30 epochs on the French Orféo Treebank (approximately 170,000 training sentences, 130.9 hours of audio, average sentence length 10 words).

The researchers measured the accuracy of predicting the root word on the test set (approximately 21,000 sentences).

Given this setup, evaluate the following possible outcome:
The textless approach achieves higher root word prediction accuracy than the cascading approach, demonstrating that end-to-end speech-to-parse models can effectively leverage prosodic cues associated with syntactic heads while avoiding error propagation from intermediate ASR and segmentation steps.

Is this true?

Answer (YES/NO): NO